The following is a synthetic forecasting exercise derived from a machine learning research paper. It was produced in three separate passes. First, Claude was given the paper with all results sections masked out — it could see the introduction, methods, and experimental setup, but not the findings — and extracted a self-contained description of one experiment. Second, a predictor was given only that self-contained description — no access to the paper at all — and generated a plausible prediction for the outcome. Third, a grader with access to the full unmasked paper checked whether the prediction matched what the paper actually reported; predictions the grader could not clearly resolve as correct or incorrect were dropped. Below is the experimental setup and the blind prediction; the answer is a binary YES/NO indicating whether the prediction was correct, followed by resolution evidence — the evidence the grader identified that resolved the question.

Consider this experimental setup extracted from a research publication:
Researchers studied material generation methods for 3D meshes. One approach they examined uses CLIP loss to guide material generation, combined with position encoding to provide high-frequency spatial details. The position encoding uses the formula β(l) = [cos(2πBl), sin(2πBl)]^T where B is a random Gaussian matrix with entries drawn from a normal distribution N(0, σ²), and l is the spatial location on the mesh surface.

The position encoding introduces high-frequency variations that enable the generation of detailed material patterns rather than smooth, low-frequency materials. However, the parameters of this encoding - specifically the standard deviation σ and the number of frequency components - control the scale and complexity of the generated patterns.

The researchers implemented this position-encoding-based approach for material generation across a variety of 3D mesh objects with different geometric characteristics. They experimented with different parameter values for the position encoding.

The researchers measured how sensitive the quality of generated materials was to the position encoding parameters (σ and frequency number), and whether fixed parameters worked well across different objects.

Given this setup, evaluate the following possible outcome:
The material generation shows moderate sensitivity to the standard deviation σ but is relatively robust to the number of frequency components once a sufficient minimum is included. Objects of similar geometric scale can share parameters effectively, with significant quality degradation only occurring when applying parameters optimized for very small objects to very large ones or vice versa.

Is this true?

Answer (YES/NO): NO